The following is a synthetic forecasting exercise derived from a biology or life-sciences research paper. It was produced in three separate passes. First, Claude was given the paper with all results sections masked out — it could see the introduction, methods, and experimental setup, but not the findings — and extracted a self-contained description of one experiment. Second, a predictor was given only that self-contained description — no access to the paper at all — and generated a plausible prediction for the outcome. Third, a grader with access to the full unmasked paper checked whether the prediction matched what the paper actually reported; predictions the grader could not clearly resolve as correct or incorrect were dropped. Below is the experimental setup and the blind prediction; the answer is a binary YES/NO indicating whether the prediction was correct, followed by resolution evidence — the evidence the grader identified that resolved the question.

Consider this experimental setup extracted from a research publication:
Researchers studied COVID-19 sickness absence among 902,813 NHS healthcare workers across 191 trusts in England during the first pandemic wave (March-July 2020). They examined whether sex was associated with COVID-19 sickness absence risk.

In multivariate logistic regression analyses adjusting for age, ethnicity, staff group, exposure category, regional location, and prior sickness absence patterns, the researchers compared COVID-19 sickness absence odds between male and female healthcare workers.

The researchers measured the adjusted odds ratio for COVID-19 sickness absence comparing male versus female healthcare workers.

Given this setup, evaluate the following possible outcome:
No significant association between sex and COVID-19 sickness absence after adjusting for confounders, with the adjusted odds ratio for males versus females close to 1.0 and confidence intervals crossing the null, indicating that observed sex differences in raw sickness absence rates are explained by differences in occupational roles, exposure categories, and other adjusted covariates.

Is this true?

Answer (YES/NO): YES